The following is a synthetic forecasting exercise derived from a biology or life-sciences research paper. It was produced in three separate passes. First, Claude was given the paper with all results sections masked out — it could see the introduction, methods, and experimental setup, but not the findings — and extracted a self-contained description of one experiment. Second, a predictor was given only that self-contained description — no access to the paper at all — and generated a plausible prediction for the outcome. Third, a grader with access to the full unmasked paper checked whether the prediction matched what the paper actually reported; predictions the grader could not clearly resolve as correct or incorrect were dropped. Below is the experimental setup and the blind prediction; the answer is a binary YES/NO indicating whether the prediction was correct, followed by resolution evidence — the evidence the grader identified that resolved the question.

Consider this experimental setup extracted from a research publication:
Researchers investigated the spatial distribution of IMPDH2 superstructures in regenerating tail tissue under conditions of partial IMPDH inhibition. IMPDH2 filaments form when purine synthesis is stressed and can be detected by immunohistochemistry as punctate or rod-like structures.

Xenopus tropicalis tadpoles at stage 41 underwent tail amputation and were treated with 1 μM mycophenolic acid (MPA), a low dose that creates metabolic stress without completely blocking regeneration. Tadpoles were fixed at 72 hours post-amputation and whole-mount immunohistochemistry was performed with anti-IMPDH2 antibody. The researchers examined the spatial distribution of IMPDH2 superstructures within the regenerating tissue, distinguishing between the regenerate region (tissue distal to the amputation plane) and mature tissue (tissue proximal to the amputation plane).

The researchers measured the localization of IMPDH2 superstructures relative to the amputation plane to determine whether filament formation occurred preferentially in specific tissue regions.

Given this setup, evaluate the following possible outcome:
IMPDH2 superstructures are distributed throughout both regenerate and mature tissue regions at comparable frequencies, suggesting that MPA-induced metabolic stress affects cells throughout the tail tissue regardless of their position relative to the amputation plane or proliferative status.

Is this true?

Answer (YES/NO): NO